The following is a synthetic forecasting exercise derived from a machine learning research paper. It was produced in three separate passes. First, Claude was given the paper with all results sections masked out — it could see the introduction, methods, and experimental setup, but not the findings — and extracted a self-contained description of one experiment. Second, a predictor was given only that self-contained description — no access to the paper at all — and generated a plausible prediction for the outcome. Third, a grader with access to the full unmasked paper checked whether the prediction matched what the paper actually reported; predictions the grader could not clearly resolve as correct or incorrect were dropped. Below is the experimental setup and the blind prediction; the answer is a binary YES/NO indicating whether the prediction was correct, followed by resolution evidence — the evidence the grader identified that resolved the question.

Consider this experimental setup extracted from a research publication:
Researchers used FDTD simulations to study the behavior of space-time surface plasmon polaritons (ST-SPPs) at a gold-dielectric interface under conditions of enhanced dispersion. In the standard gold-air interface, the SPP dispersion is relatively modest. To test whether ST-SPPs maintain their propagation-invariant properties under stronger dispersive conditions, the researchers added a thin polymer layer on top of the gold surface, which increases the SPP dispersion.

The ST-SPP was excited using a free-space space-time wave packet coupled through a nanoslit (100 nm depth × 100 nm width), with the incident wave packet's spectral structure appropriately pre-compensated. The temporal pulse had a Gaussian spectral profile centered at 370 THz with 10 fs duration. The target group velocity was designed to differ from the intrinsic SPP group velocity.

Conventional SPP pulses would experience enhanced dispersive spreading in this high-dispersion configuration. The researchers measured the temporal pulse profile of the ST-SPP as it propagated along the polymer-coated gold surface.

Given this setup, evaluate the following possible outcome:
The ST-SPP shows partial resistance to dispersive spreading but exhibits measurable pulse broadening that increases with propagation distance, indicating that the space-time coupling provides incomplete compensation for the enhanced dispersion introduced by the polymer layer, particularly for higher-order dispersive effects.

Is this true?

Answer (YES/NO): NO